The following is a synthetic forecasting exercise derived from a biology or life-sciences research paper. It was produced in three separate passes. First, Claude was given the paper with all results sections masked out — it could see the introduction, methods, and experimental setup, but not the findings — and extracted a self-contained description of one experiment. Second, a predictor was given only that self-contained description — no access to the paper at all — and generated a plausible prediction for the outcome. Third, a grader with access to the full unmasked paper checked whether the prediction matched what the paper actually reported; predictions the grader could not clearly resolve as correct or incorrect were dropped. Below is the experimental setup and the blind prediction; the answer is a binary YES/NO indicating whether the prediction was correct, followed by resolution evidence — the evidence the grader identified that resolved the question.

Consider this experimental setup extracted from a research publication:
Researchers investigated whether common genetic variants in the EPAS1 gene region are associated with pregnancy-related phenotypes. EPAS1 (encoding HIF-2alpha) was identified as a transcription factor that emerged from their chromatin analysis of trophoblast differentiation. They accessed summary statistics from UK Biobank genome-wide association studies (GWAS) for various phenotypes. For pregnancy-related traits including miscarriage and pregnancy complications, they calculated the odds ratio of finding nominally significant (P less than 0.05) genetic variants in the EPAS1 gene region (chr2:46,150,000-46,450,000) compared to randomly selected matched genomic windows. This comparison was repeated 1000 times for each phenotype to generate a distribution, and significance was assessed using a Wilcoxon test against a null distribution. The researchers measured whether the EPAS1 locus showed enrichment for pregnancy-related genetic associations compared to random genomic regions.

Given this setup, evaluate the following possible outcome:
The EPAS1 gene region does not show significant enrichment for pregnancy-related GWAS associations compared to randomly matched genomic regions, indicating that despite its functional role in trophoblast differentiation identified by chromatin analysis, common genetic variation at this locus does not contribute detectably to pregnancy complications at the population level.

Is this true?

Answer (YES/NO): NO